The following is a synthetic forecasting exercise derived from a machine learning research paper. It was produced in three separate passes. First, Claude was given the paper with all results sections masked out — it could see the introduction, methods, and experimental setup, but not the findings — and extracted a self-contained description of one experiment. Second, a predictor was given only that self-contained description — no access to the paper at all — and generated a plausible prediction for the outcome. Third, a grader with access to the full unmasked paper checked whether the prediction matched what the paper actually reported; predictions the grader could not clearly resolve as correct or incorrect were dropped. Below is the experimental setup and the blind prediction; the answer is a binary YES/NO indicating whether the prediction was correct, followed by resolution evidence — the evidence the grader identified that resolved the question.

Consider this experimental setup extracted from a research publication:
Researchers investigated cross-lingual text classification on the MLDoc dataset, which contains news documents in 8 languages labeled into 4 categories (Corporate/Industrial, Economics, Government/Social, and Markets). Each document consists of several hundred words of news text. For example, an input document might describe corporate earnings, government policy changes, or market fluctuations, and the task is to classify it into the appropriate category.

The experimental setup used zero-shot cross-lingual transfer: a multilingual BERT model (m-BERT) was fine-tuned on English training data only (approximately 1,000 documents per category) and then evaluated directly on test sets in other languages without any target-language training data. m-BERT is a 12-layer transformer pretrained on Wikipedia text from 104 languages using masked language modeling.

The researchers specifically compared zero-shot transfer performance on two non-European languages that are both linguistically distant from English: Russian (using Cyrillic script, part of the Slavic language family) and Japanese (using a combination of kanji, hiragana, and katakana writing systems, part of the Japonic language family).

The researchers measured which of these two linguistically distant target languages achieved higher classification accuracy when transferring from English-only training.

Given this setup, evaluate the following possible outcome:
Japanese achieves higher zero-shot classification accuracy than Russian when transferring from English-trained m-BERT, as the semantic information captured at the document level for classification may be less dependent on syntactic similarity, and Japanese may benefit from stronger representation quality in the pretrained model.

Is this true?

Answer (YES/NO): YES